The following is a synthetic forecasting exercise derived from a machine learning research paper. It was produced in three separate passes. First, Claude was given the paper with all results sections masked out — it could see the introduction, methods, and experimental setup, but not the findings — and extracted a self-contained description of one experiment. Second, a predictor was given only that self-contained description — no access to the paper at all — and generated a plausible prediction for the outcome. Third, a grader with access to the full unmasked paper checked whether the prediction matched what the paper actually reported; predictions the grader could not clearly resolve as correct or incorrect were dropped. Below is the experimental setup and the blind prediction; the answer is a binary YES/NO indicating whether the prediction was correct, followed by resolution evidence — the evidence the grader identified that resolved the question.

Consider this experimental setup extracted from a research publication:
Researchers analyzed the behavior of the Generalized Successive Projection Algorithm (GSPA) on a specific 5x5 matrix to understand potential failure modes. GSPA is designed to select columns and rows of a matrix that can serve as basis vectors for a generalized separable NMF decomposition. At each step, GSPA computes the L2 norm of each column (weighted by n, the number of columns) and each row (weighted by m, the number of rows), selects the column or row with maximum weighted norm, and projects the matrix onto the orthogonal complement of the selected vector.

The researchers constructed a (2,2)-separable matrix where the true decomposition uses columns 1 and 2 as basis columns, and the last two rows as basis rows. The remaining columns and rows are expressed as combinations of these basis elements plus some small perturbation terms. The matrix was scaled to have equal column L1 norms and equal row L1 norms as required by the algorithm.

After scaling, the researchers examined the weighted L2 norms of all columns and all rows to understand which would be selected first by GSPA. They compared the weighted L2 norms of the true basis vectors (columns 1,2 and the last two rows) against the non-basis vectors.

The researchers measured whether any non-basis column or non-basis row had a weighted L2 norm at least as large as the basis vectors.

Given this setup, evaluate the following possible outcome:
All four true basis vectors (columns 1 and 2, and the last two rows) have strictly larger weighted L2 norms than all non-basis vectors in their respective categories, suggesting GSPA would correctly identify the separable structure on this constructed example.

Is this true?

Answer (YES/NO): NO